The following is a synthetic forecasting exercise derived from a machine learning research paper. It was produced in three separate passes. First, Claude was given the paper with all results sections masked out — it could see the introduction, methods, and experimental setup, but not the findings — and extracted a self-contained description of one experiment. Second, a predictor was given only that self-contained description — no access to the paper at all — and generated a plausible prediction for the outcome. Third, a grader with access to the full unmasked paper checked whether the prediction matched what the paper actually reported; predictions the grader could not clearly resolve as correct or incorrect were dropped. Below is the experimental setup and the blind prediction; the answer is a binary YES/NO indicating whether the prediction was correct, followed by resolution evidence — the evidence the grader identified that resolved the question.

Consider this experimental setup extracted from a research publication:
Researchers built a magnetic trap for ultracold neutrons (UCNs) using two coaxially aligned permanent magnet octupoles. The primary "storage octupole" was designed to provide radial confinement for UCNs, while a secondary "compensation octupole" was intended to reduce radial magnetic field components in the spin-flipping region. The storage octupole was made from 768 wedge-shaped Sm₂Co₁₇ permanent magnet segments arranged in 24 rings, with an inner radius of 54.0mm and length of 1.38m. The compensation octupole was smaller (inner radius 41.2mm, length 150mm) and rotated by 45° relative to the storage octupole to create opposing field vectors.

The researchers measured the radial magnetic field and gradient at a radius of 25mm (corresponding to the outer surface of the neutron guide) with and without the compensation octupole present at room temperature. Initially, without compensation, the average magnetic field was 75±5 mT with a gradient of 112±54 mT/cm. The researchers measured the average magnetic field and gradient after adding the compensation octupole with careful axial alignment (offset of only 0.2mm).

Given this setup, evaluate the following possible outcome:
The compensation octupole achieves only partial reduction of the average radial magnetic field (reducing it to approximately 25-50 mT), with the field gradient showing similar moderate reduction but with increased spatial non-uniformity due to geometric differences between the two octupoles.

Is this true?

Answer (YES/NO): NO